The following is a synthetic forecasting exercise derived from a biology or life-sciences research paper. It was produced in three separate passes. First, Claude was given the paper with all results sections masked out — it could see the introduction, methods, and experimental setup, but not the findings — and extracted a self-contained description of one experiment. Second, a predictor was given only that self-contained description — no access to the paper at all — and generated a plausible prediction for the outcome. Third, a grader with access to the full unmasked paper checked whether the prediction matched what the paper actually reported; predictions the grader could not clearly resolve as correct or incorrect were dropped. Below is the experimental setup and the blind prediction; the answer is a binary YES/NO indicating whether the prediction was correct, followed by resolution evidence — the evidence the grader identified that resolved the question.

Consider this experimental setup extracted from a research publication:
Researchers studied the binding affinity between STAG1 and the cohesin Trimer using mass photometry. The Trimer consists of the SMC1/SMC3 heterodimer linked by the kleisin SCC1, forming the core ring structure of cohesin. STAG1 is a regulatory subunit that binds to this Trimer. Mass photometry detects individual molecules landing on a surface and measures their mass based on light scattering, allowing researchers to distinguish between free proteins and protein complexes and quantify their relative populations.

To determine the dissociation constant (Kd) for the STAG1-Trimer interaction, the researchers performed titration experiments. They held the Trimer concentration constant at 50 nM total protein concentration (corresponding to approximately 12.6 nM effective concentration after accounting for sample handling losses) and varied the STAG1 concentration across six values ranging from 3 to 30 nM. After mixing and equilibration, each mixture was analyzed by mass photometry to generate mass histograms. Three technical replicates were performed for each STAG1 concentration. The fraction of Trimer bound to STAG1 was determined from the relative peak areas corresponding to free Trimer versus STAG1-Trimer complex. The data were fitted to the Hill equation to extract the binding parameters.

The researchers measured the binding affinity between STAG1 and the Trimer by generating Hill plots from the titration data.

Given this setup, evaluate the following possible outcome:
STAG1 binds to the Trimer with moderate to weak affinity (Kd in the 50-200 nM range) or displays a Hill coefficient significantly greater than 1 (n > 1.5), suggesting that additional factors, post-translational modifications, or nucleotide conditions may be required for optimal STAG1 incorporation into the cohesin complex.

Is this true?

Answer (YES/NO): NO